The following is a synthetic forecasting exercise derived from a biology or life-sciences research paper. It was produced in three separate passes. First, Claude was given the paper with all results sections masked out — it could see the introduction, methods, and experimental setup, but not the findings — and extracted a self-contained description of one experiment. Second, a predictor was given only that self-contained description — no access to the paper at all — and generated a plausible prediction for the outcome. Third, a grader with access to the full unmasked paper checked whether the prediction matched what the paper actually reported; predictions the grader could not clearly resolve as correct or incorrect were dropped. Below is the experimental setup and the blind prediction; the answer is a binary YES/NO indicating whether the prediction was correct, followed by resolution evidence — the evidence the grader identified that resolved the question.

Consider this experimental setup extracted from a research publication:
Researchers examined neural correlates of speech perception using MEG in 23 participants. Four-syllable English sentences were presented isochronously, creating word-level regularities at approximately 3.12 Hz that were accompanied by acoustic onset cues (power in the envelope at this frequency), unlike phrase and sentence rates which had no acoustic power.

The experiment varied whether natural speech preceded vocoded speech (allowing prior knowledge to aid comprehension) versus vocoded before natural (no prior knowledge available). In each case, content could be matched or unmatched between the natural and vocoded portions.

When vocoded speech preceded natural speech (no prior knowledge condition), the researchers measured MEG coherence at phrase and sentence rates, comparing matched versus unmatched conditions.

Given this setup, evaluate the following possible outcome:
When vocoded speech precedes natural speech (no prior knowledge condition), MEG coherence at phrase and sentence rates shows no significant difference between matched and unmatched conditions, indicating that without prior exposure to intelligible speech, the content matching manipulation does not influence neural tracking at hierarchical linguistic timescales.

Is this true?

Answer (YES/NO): YES